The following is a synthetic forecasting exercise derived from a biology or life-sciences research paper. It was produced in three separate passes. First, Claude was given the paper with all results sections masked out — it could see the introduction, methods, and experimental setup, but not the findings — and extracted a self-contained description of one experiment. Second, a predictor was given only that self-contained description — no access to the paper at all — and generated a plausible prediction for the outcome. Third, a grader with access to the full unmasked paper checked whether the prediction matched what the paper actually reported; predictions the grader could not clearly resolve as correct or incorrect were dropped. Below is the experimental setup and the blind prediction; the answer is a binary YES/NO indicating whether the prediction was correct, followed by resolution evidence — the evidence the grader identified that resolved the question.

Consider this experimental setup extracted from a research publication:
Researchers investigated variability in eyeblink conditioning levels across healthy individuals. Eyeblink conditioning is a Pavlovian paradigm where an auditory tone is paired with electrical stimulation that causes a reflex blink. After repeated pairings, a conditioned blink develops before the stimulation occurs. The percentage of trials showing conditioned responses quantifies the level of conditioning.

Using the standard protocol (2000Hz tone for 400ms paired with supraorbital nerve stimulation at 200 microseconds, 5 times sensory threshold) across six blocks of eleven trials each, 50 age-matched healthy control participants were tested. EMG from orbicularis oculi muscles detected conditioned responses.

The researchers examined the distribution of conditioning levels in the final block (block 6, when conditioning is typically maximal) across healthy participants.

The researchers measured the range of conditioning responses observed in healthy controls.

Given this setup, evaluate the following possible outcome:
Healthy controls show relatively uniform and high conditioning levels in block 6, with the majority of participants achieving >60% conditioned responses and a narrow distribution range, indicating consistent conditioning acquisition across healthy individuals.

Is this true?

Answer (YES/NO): NO